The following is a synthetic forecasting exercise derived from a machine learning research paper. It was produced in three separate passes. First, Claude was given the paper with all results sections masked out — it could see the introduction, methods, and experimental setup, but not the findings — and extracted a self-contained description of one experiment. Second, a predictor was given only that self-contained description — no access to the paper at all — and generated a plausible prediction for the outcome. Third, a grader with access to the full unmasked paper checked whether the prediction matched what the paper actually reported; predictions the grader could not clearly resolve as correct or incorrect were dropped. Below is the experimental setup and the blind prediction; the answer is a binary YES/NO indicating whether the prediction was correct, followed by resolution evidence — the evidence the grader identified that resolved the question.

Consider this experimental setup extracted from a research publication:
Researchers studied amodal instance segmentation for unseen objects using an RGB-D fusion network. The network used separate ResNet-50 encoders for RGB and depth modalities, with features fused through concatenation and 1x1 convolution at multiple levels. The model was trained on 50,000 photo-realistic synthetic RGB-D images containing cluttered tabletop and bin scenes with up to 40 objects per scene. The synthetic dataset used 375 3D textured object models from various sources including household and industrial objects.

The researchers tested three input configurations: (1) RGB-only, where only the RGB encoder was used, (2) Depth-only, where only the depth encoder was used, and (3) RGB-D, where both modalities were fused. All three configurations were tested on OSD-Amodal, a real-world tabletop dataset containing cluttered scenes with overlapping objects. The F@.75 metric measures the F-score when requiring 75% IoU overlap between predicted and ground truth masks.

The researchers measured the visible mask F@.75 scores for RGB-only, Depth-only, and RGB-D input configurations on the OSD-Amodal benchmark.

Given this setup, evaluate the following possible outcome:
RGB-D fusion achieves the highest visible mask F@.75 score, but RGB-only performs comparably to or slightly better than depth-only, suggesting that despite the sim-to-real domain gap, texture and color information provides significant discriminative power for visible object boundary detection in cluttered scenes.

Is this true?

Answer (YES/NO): NO